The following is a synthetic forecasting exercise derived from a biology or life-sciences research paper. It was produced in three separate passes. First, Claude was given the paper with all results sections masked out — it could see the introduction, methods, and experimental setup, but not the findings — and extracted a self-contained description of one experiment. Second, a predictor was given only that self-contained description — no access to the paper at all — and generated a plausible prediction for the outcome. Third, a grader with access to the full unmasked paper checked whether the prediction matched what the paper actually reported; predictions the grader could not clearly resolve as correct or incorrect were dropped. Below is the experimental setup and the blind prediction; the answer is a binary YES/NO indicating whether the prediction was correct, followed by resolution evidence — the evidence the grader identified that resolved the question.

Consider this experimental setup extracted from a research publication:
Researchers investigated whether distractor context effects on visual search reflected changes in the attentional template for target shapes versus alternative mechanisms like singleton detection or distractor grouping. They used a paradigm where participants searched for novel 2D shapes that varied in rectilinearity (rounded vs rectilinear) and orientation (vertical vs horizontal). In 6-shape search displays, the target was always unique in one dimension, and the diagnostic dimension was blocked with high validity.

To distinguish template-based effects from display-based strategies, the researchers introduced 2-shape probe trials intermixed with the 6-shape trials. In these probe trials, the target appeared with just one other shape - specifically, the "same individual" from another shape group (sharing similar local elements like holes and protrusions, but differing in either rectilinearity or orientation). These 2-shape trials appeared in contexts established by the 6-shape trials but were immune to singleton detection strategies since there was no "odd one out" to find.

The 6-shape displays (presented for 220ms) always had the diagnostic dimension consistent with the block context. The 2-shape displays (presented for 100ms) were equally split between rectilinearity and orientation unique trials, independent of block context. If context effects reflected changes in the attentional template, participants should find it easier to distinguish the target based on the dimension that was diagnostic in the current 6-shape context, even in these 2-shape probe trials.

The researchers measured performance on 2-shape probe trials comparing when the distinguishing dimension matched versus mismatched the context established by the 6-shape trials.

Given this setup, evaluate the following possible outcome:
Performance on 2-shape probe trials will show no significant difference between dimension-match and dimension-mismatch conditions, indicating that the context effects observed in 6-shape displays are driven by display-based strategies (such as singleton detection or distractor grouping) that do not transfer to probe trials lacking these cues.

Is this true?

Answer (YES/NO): NO